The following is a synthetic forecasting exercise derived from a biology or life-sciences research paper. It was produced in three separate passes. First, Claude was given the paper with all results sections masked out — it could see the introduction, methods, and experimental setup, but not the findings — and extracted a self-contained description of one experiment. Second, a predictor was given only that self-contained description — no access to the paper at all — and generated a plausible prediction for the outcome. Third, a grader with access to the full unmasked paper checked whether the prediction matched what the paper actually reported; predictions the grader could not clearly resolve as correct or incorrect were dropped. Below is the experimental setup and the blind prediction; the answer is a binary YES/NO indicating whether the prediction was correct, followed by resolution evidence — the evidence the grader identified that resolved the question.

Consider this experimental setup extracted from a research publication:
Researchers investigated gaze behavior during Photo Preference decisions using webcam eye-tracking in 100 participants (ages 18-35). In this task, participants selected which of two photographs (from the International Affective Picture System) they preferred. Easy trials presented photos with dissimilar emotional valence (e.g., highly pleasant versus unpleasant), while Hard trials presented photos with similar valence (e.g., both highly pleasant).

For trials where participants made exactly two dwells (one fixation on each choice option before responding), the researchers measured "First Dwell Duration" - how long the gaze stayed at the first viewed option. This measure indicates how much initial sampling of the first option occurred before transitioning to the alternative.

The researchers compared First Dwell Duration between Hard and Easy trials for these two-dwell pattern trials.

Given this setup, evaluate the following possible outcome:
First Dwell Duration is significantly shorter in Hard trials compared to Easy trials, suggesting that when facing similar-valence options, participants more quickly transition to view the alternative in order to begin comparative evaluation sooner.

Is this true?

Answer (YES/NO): NO